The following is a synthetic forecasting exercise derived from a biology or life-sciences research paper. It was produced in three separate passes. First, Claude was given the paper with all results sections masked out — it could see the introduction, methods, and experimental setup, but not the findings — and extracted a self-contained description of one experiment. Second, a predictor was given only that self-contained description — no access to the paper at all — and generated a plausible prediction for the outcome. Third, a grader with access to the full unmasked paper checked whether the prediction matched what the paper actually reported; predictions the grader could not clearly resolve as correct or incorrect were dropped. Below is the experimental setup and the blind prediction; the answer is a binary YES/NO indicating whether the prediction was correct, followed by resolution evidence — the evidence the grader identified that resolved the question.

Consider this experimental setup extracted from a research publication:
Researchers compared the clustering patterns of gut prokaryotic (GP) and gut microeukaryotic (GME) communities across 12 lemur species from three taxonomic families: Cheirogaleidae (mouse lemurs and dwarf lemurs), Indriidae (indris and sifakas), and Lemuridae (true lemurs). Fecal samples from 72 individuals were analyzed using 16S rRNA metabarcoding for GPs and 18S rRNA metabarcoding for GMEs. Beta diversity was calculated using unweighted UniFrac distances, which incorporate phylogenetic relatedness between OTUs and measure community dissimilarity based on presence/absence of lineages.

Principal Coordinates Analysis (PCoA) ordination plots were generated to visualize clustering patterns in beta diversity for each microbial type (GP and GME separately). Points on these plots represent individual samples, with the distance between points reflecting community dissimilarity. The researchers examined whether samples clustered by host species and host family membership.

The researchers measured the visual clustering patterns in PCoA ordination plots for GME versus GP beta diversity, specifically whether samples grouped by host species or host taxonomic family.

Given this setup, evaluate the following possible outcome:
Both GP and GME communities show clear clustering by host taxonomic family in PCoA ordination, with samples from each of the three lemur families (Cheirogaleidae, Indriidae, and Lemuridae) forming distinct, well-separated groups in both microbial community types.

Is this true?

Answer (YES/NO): NO